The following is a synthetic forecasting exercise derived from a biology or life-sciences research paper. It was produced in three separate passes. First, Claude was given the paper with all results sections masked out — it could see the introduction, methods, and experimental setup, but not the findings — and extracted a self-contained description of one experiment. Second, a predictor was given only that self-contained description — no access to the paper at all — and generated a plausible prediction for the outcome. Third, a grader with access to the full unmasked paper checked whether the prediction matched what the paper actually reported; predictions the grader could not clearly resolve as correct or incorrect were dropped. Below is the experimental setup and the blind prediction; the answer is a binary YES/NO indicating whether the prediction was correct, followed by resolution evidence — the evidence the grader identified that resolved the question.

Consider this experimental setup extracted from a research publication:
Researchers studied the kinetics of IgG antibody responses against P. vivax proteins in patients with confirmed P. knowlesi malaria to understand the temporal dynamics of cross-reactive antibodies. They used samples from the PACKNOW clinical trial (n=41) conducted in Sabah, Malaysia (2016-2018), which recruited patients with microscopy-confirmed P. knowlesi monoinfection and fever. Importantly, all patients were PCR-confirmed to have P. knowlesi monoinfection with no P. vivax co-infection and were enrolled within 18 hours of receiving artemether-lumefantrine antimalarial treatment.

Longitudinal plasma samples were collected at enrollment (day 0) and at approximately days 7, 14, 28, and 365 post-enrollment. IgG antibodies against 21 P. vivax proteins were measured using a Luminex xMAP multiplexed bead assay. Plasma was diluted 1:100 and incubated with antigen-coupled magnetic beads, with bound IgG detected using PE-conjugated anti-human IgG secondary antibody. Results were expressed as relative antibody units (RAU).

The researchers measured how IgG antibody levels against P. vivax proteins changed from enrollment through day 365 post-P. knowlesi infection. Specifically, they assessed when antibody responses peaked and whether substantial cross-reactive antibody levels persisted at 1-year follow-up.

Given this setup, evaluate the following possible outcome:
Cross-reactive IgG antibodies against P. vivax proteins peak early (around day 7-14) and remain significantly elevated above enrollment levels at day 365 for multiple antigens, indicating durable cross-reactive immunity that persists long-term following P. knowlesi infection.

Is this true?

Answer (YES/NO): NO